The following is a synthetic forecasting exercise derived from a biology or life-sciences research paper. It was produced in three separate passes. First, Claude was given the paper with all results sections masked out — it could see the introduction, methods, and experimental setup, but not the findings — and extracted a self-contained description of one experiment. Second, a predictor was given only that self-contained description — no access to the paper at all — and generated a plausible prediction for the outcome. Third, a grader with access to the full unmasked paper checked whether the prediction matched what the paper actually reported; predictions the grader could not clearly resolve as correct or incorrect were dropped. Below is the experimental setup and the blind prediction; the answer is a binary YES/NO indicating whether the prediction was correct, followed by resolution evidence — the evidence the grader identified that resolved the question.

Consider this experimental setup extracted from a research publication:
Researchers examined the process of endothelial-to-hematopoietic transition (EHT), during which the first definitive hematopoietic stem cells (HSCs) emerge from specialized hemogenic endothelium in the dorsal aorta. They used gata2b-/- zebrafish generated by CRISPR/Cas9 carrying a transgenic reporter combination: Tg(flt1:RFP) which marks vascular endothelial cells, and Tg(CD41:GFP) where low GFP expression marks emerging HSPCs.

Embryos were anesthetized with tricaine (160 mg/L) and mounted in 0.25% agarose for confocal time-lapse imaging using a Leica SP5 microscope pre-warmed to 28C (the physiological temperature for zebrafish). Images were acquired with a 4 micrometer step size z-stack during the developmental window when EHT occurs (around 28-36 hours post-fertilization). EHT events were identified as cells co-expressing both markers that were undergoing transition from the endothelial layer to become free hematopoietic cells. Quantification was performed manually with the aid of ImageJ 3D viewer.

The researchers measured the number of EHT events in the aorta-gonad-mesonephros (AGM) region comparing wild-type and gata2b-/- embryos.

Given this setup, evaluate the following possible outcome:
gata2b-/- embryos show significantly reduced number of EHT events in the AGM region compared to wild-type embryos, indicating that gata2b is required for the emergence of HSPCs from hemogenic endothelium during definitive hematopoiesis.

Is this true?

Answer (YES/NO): NO